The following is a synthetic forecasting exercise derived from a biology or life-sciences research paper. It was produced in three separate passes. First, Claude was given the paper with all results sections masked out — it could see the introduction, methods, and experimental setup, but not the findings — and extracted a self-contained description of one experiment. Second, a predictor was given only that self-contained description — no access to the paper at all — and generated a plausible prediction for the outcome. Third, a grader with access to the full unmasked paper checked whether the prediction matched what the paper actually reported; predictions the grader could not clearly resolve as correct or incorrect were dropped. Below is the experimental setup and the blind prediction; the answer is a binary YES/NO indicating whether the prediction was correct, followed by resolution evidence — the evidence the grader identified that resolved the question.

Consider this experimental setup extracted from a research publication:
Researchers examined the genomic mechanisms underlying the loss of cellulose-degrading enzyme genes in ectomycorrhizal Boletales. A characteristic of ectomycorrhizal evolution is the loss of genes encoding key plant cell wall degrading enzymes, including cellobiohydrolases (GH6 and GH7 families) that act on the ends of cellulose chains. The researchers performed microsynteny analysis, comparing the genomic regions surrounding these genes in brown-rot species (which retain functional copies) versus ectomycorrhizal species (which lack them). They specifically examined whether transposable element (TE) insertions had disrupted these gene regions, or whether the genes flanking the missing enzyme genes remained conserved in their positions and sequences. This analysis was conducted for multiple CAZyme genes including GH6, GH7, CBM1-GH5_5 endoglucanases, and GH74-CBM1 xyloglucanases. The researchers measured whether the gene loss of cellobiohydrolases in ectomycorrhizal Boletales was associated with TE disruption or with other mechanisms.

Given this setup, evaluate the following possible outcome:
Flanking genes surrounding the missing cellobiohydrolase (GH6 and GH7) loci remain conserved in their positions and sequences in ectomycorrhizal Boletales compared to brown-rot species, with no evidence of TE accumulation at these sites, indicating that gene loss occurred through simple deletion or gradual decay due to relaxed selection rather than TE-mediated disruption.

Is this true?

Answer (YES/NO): YES